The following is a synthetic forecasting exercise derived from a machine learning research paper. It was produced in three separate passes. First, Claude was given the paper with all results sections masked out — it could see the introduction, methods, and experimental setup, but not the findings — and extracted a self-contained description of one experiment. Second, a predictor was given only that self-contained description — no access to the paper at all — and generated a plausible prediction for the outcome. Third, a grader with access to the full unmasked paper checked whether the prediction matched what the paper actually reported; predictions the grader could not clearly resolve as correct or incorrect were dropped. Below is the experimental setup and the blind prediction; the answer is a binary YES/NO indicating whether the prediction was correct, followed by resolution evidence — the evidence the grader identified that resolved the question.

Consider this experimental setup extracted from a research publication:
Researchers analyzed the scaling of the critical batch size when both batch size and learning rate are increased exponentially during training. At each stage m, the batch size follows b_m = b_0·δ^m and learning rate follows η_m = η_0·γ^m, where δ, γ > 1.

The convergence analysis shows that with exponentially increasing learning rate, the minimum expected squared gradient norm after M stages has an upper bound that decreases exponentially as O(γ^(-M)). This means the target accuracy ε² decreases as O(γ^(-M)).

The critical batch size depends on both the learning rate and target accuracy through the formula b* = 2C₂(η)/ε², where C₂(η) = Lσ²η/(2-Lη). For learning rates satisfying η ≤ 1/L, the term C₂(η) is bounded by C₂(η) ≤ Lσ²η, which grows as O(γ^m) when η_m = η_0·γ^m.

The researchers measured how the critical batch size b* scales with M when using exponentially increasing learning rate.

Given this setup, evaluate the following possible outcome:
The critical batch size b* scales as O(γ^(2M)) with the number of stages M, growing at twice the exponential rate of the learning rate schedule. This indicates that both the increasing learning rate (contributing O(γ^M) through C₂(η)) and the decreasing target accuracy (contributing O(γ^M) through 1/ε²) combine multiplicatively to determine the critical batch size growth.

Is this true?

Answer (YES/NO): YES